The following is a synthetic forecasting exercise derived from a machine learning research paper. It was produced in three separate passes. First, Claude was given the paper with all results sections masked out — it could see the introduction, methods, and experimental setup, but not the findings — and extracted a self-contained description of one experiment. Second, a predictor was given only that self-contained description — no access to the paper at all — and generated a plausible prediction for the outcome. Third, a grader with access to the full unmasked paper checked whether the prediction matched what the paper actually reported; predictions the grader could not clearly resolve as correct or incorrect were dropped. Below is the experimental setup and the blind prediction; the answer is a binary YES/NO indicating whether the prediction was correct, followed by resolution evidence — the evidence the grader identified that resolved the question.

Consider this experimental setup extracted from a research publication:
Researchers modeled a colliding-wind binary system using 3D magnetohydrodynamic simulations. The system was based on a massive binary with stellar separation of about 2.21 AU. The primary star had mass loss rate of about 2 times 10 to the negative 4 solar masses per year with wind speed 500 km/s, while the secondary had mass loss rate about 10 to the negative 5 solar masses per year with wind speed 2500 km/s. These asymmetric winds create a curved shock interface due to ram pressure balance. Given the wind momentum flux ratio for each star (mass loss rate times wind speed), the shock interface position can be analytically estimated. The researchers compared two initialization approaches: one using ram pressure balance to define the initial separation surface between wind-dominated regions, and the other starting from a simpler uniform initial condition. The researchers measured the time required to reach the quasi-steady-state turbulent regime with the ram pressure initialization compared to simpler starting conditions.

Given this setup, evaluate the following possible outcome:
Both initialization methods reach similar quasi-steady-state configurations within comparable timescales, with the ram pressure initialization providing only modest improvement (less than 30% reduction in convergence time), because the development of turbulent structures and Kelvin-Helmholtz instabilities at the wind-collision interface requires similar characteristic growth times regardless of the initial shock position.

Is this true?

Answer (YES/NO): NO